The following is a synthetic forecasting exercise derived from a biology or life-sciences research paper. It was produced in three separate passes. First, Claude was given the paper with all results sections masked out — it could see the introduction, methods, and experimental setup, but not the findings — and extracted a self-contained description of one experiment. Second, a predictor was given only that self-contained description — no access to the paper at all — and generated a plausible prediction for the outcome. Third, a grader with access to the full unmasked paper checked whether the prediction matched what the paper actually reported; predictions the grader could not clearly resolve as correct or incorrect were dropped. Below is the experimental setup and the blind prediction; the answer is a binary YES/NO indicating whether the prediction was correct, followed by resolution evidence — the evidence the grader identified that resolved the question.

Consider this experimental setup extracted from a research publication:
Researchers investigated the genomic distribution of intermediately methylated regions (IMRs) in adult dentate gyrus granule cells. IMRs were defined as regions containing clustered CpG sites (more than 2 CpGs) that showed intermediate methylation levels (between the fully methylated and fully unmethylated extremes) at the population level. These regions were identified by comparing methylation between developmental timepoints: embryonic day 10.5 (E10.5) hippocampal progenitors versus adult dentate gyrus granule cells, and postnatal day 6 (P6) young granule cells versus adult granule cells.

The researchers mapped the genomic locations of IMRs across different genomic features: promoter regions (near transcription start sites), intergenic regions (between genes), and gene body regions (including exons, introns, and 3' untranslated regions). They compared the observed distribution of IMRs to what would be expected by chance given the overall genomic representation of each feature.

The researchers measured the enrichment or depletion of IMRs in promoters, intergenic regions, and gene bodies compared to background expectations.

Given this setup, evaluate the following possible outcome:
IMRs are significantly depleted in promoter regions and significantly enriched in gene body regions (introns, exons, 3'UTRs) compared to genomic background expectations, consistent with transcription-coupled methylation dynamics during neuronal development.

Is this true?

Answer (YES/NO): NO